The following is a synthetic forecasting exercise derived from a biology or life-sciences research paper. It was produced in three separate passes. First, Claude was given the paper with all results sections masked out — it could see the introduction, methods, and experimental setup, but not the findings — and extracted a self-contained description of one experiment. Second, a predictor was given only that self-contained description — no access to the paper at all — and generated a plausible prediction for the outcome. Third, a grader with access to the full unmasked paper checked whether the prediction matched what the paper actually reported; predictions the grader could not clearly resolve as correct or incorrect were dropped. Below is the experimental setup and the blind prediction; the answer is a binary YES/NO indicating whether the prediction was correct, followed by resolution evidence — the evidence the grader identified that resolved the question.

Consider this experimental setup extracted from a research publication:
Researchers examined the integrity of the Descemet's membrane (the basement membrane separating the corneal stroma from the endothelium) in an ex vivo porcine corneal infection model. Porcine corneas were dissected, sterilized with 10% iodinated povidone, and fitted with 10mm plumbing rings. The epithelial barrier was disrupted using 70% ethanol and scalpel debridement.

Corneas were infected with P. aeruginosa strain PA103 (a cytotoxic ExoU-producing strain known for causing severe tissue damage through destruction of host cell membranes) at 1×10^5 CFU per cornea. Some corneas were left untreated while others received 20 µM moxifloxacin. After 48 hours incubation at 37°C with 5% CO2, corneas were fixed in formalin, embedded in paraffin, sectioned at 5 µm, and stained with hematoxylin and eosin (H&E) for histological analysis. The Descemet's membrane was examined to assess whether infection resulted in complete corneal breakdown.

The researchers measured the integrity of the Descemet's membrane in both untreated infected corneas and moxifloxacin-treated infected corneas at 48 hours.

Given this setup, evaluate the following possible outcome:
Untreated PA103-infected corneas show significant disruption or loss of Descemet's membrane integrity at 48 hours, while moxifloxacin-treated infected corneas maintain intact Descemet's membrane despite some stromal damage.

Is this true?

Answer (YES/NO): NO